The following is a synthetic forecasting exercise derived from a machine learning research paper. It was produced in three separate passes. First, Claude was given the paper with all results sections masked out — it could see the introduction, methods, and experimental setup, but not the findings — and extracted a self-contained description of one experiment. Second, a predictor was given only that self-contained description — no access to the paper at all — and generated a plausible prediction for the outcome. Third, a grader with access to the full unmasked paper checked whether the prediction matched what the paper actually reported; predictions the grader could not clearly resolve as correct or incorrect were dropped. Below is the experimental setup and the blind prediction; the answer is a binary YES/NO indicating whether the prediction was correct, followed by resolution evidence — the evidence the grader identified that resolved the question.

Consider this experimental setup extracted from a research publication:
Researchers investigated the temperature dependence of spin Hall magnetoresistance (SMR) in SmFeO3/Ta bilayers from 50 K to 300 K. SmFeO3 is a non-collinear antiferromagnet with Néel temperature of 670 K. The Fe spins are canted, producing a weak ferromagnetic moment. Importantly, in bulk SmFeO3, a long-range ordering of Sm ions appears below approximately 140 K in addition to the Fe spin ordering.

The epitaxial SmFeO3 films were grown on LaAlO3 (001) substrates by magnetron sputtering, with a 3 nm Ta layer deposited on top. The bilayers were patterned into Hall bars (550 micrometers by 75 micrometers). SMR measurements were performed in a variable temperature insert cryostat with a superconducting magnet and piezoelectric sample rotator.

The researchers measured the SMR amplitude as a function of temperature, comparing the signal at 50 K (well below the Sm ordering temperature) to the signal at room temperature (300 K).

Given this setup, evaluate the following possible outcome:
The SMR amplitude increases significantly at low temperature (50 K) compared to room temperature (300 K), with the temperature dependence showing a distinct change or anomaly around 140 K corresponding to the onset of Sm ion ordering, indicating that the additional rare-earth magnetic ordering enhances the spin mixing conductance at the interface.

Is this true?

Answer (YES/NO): NO